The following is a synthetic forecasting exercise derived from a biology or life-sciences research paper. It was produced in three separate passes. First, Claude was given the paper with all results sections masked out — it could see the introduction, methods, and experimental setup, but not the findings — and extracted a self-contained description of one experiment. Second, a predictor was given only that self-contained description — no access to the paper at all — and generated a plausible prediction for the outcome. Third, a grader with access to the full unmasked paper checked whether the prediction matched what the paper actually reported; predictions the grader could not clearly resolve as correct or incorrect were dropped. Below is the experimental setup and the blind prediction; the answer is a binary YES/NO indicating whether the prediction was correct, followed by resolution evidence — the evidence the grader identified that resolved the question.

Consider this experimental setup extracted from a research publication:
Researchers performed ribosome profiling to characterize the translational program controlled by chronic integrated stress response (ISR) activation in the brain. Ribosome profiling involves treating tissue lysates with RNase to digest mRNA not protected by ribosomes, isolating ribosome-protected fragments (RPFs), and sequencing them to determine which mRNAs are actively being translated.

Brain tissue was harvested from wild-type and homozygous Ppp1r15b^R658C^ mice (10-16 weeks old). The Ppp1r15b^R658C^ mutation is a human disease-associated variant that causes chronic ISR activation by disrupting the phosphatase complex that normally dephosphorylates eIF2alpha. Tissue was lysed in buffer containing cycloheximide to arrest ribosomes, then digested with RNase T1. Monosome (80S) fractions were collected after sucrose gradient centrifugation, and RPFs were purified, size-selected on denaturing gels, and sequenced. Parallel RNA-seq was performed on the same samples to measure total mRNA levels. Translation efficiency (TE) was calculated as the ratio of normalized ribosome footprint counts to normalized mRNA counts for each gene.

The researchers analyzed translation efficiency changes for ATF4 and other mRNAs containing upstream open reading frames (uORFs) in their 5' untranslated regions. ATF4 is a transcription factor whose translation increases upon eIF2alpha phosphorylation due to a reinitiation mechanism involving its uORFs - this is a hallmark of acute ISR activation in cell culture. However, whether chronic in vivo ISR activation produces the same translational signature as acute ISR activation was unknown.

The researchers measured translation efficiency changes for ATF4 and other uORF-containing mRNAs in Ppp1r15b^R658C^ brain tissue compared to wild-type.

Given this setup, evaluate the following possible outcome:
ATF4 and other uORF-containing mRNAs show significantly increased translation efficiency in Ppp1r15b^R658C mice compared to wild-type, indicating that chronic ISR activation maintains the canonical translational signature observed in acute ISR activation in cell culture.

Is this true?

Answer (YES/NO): NO